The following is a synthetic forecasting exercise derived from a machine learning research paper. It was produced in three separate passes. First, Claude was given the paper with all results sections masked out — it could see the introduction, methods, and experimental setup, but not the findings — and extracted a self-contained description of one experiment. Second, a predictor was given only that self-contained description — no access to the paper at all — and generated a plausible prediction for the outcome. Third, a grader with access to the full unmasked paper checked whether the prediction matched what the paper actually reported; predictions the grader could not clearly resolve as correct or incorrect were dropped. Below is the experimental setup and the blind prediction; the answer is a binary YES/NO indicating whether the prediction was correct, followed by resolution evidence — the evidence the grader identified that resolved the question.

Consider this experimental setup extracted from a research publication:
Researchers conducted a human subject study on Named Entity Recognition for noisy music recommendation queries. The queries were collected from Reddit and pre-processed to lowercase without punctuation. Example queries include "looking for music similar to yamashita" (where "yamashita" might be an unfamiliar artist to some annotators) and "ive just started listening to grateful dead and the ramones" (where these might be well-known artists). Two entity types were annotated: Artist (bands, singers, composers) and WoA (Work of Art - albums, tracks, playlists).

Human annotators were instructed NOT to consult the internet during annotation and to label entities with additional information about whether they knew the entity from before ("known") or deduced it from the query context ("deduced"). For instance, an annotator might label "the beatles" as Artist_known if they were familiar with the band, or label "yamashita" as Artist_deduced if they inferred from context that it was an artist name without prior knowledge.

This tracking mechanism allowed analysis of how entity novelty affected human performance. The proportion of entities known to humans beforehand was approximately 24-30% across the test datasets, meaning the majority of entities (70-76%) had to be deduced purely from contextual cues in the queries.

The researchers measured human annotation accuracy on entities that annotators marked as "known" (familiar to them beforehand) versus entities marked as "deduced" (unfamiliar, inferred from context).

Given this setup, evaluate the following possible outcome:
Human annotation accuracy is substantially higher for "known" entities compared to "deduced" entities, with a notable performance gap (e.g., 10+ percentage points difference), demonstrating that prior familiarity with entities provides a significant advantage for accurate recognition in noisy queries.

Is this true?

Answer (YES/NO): YES